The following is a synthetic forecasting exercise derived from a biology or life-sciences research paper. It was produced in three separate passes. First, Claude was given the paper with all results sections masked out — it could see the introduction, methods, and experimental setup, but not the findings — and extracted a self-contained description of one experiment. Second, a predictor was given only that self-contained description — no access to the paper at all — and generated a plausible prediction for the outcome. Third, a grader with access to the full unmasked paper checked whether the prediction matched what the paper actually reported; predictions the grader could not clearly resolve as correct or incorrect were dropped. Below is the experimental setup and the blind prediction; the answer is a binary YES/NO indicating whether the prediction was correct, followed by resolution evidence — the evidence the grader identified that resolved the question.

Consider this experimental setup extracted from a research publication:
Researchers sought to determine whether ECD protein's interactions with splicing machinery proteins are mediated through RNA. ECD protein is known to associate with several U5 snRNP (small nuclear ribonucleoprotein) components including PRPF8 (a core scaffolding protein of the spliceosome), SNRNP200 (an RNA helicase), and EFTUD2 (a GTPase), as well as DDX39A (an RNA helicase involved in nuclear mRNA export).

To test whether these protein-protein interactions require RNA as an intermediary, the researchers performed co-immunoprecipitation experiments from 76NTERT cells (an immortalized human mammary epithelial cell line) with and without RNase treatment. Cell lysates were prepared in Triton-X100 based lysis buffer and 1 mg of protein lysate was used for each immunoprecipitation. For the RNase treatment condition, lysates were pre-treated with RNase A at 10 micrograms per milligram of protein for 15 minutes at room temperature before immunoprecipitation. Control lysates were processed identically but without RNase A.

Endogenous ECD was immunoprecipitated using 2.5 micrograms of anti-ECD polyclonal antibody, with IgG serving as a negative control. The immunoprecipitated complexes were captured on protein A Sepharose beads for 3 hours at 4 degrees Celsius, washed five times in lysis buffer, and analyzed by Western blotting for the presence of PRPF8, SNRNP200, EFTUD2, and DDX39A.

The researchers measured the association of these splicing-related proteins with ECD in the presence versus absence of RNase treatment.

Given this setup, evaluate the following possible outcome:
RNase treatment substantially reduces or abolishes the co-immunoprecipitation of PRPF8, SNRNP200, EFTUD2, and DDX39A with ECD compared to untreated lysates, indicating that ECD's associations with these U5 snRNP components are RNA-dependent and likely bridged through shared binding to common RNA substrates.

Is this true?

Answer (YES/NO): NO